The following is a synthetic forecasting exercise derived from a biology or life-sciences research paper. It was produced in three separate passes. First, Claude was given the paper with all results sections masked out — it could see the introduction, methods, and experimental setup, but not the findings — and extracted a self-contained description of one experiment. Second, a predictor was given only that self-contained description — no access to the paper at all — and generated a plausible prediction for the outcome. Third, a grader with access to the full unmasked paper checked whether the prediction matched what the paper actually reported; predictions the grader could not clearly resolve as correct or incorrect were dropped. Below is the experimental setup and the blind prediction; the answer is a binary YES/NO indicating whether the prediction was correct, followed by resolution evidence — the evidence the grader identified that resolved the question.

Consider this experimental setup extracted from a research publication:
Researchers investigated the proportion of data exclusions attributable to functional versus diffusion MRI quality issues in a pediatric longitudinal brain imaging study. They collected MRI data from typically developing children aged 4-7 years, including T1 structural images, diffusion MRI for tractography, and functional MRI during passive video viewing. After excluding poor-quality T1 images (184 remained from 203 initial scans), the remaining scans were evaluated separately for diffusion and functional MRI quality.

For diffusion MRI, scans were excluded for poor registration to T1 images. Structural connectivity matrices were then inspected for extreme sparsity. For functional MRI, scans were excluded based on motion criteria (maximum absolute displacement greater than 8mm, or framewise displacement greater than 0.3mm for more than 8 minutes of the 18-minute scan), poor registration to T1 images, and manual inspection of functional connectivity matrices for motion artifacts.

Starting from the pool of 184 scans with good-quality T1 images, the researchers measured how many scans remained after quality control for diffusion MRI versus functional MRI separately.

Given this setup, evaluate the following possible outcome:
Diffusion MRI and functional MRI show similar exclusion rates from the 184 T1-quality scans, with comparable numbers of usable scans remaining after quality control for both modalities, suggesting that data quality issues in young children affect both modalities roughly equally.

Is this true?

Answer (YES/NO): NO